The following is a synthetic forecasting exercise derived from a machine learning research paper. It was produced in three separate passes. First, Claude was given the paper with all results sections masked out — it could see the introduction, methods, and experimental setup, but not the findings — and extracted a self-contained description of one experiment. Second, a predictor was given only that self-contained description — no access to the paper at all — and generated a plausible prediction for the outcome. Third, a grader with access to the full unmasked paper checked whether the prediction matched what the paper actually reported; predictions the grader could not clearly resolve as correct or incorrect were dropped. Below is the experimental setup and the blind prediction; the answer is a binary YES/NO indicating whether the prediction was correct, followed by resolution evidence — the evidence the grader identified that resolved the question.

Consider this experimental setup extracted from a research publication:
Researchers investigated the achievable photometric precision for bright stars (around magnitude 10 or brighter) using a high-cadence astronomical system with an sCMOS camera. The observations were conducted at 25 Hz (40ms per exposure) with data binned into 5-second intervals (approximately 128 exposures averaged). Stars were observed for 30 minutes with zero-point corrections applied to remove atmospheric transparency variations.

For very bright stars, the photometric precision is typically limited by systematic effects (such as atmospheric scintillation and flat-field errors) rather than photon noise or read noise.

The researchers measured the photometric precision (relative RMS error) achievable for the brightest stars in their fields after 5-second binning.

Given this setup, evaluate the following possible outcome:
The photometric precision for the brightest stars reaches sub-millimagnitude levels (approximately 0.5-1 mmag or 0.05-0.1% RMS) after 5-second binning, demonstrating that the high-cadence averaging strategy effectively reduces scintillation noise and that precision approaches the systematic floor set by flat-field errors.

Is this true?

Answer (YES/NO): NO